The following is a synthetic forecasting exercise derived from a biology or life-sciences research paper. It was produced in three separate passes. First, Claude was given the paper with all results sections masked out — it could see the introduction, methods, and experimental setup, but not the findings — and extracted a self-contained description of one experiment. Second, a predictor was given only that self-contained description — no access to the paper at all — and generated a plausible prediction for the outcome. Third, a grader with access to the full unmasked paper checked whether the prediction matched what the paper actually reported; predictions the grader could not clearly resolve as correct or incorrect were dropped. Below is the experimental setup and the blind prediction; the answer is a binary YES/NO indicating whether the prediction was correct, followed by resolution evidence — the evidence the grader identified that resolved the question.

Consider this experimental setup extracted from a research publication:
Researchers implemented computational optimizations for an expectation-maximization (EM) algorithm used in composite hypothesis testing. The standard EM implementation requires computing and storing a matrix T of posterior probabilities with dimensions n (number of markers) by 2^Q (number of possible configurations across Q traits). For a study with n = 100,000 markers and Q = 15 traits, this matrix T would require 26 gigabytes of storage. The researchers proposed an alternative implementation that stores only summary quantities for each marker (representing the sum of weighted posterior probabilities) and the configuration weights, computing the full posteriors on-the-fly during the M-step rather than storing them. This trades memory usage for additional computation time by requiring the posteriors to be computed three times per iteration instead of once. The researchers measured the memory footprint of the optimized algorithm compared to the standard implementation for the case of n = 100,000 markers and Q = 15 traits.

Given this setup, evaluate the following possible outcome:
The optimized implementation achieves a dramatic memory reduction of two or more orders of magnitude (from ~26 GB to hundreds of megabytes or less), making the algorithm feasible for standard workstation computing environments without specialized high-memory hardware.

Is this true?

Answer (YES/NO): YES